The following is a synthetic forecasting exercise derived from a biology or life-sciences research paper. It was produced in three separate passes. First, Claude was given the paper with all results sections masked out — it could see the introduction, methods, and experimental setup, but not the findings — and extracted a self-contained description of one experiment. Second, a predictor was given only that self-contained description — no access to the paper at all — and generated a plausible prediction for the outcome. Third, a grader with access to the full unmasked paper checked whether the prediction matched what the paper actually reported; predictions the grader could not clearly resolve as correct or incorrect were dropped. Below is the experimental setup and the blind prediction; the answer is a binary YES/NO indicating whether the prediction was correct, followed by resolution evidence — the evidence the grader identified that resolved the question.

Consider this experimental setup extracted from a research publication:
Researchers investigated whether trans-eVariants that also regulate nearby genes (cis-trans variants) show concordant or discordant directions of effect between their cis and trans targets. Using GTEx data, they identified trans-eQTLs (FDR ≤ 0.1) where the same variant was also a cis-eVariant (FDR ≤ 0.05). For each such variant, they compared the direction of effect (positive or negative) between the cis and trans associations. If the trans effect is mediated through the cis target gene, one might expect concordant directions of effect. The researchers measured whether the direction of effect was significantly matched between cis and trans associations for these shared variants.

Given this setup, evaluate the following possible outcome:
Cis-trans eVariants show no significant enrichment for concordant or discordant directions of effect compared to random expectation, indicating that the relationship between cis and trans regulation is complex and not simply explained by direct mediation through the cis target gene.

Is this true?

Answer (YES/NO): YES